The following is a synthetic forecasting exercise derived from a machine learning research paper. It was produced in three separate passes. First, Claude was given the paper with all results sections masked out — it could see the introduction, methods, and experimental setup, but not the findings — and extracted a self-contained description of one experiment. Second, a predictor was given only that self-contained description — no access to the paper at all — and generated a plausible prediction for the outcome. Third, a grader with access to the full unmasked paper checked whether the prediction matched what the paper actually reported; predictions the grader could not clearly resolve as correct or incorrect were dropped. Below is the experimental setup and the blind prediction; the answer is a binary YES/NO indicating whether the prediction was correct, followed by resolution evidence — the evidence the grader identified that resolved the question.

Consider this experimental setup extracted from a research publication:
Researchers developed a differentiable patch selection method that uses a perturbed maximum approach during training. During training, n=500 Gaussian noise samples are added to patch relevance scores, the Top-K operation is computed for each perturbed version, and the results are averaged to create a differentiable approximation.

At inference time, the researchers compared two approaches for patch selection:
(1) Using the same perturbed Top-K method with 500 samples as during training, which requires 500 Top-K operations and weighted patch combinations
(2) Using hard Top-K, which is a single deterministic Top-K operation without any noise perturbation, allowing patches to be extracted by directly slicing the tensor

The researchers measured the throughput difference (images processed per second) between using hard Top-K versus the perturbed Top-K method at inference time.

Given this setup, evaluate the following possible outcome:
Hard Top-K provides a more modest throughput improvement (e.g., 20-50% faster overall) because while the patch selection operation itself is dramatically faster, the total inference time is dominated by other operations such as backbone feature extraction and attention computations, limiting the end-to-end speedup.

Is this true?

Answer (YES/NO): NO